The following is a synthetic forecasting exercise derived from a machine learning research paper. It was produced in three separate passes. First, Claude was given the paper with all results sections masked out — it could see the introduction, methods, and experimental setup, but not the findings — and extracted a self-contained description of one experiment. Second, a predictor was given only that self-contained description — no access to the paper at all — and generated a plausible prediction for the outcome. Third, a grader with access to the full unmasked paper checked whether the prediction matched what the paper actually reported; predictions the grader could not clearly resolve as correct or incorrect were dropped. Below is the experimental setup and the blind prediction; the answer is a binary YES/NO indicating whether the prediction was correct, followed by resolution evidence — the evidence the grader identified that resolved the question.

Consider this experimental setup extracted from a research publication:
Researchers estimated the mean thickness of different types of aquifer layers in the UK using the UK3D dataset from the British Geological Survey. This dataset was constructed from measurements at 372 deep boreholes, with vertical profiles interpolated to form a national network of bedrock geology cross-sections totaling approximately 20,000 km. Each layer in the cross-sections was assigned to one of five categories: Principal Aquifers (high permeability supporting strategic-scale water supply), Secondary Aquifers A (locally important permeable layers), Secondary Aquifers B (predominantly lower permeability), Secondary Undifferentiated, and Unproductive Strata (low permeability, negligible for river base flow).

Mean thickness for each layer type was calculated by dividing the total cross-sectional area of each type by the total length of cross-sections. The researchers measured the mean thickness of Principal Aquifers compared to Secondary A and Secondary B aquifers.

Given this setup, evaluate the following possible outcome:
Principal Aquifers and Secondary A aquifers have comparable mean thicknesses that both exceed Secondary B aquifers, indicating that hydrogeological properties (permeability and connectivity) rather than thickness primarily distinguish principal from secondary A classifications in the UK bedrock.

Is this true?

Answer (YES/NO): NO